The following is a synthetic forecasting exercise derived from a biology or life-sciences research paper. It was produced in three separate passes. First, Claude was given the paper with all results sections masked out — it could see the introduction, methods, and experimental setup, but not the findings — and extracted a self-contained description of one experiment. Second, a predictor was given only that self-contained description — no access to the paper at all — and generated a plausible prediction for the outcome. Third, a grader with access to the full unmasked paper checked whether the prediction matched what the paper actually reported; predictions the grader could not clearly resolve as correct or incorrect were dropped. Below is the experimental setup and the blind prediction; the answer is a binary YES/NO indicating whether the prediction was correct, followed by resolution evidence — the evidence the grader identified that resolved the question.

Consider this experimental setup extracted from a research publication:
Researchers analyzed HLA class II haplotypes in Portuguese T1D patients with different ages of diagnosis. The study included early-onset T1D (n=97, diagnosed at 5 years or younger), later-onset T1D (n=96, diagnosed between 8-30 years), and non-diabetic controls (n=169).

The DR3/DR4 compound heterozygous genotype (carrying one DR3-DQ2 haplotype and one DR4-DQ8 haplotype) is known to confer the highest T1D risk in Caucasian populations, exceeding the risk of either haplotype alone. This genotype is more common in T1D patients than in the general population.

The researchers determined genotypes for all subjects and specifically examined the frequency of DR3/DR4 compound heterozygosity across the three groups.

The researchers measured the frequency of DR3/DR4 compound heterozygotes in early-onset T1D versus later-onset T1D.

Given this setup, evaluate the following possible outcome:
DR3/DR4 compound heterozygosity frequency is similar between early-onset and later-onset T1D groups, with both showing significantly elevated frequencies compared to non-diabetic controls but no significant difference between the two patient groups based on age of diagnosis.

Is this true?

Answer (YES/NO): NO